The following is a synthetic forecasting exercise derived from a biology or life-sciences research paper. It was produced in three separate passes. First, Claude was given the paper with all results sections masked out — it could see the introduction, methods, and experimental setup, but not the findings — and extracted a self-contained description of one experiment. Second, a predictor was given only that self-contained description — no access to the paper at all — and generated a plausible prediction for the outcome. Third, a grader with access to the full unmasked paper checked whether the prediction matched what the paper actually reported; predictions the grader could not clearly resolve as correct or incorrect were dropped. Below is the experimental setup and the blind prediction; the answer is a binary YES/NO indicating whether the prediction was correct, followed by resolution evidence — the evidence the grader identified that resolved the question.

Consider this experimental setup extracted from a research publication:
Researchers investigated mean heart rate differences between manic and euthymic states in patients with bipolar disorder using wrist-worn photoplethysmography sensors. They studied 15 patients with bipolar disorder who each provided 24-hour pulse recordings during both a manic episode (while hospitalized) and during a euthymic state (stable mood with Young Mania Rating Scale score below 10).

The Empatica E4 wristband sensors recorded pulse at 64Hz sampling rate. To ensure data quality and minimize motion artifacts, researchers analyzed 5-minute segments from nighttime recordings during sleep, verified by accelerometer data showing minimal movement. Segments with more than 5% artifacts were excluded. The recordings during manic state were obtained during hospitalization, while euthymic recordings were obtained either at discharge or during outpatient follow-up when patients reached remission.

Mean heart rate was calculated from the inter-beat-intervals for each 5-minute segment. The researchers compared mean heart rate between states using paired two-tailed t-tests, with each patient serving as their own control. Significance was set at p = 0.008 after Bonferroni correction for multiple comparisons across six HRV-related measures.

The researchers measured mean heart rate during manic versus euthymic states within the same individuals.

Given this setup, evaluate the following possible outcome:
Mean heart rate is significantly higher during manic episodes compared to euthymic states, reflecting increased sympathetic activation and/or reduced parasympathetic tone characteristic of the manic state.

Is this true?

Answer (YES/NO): YES